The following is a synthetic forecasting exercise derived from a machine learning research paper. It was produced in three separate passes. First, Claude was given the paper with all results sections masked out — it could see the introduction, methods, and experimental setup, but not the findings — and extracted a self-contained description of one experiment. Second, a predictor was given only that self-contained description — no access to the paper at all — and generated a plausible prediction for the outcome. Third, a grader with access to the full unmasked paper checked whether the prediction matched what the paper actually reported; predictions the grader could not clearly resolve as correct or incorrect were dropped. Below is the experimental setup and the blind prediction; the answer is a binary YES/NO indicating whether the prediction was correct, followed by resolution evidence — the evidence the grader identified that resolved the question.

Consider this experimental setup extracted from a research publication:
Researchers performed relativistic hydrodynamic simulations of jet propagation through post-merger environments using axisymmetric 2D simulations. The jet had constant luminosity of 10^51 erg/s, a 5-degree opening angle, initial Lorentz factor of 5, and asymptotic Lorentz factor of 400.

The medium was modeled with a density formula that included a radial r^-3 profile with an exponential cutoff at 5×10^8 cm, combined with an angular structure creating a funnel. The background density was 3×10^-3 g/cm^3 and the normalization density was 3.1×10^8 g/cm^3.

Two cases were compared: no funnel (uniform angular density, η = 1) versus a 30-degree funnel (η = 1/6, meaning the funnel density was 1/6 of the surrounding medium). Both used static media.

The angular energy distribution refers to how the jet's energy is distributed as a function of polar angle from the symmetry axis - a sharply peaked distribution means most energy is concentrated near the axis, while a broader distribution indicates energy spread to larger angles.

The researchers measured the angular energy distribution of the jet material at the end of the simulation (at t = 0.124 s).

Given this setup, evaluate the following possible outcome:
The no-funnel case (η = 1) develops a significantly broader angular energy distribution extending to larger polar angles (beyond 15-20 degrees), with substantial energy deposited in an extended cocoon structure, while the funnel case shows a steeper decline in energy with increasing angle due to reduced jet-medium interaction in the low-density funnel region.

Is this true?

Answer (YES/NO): NO